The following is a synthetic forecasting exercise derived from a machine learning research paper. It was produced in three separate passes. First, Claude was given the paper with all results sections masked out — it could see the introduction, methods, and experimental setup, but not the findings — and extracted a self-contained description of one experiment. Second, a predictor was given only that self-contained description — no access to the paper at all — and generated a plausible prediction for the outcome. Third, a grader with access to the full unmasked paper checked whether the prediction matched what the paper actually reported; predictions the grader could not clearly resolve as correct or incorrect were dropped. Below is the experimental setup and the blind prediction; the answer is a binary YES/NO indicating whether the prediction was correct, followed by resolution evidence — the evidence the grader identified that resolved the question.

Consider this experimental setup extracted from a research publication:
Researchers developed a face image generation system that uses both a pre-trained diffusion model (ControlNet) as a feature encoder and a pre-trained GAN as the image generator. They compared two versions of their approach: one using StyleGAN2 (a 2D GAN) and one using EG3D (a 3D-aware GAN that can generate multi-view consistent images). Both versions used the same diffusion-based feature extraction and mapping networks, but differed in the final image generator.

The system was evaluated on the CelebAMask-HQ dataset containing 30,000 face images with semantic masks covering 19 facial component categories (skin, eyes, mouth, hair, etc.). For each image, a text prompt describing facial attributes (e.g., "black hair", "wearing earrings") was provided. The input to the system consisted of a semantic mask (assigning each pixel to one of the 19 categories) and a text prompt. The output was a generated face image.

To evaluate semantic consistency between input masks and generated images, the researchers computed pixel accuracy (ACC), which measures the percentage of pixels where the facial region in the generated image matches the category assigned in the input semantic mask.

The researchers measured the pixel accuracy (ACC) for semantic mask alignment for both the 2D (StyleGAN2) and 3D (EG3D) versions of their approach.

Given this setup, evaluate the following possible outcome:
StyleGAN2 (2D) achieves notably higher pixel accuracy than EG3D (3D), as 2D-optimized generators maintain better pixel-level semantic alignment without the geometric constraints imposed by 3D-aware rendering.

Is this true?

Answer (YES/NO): NO